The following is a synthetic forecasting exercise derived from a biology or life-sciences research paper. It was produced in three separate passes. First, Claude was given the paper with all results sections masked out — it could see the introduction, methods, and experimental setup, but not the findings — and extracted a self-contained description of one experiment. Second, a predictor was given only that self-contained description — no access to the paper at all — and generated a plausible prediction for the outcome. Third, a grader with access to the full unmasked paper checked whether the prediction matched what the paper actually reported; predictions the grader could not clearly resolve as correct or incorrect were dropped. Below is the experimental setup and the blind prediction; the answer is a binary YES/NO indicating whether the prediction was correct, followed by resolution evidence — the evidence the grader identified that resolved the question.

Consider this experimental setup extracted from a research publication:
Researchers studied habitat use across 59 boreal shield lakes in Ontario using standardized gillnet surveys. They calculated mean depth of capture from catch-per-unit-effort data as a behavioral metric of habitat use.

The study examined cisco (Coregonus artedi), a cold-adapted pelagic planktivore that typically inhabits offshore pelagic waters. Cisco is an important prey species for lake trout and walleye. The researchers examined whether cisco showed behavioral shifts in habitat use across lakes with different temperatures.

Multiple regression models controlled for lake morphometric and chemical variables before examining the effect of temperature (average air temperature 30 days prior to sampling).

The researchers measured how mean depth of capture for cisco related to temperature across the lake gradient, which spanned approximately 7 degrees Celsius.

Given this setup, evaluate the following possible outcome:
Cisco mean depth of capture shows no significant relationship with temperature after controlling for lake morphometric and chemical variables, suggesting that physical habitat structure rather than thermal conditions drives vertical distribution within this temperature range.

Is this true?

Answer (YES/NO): NO